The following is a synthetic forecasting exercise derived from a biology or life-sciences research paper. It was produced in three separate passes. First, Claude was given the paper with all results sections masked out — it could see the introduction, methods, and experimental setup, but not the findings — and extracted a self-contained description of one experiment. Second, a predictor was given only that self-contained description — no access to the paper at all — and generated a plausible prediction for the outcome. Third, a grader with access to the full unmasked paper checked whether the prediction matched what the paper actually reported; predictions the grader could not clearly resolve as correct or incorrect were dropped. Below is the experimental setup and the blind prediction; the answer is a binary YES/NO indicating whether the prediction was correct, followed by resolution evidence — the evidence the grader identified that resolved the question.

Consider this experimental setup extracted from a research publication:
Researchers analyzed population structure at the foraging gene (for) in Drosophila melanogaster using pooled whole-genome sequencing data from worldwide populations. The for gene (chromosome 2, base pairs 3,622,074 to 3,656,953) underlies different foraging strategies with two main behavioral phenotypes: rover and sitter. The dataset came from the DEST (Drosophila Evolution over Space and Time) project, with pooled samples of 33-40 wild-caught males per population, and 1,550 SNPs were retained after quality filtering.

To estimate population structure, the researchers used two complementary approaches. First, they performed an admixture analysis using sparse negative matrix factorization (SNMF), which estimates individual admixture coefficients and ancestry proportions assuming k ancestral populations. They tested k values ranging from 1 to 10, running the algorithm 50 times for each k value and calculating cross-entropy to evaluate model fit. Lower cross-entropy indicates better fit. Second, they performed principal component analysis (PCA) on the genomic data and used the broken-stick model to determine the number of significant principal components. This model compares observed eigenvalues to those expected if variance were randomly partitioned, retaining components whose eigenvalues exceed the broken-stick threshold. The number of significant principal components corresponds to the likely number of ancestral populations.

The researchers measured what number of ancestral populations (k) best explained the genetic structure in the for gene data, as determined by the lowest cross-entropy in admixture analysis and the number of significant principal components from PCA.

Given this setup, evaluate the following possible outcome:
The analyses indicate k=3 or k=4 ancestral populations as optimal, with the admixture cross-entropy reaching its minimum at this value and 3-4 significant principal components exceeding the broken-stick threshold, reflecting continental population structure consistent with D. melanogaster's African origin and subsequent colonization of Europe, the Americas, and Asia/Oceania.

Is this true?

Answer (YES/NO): NO